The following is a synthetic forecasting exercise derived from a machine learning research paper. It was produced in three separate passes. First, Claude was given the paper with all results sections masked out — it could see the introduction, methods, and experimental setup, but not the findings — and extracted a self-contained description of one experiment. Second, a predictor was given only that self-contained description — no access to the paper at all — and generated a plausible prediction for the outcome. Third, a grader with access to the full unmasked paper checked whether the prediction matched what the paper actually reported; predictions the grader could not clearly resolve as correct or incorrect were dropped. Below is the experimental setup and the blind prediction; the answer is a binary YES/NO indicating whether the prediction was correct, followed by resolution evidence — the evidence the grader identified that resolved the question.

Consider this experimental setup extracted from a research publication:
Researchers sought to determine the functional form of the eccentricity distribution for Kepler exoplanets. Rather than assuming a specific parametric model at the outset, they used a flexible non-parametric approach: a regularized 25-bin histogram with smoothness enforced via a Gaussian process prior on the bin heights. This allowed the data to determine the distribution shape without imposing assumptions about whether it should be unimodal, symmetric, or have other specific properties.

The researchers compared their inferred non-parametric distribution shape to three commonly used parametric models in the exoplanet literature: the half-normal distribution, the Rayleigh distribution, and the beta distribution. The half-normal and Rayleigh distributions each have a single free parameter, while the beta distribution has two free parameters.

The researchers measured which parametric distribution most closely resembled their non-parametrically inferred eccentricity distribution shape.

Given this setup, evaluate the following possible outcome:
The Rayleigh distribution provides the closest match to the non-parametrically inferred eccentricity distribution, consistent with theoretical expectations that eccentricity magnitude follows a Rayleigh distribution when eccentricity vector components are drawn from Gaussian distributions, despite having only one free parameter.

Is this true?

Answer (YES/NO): NO